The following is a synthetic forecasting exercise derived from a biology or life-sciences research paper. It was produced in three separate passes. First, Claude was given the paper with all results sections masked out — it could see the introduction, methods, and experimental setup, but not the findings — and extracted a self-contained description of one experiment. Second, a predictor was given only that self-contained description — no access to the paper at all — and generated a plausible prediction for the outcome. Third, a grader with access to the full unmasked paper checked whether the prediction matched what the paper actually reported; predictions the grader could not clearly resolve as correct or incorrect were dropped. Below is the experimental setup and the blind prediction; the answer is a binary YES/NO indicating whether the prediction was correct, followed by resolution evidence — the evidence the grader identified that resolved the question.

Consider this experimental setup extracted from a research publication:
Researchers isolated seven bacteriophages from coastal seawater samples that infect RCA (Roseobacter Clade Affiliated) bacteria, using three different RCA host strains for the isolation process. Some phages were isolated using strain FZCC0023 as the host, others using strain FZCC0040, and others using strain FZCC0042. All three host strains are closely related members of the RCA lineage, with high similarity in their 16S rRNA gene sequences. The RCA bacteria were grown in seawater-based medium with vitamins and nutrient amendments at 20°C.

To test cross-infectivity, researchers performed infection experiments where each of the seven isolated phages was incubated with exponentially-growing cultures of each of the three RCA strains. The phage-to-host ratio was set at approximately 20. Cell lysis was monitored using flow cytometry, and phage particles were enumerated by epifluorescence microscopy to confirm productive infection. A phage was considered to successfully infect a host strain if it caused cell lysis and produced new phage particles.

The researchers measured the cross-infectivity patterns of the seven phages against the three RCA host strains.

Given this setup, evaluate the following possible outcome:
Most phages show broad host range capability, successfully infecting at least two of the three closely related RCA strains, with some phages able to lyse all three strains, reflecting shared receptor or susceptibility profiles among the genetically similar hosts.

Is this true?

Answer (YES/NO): NO